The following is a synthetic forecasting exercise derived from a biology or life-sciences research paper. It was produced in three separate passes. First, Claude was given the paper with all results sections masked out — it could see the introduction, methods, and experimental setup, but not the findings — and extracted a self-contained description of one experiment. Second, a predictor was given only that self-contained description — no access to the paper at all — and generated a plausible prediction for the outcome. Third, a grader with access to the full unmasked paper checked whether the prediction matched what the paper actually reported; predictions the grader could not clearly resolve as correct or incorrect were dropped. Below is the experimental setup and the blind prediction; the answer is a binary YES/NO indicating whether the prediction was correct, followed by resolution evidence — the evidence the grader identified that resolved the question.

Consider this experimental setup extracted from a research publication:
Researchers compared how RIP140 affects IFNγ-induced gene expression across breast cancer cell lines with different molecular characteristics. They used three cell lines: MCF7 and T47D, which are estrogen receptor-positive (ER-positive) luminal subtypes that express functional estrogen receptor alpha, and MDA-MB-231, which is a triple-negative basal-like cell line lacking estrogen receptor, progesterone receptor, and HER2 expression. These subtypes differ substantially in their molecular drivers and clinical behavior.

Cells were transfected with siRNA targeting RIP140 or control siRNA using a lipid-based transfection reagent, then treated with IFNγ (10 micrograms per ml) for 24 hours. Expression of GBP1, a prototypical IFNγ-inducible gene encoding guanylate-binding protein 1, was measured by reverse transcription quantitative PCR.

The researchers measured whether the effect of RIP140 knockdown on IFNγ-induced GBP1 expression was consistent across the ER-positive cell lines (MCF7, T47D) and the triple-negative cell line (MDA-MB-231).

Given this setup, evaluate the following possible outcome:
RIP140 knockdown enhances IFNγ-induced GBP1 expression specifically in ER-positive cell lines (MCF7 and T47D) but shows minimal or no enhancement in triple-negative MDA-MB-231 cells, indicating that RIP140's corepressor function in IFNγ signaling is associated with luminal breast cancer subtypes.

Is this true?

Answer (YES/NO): NO